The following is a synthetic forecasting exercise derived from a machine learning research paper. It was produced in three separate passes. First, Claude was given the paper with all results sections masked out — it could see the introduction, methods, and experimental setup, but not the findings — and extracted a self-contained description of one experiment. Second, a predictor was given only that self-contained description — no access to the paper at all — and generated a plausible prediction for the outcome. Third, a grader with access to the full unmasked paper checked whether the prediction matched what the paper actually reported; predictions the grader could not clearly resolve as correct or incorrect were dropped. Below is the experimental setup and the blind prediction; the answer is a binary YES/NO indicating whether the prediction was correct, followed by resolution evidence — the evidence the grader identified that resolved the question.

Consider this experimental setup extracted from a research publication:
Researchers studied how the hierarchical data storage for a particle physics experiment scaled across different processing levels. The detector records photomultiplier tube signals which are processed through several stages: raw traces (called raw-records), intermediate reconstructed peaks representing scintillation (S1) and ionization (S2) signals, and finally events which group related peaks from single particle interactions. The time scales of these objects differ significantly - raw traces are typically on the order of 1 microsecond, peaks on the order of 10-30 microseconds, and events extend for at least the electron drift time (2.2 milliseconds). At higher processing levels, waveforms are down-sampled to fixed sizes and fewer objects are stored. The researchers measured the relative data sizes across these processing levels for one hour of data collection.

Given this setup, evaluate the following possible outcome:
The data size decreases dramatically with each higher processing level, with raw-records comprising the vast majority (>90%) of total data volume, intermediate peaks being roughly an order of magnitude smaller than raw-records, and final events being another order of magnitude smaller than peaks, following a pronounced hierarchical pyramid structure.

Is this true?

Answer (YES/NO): NO